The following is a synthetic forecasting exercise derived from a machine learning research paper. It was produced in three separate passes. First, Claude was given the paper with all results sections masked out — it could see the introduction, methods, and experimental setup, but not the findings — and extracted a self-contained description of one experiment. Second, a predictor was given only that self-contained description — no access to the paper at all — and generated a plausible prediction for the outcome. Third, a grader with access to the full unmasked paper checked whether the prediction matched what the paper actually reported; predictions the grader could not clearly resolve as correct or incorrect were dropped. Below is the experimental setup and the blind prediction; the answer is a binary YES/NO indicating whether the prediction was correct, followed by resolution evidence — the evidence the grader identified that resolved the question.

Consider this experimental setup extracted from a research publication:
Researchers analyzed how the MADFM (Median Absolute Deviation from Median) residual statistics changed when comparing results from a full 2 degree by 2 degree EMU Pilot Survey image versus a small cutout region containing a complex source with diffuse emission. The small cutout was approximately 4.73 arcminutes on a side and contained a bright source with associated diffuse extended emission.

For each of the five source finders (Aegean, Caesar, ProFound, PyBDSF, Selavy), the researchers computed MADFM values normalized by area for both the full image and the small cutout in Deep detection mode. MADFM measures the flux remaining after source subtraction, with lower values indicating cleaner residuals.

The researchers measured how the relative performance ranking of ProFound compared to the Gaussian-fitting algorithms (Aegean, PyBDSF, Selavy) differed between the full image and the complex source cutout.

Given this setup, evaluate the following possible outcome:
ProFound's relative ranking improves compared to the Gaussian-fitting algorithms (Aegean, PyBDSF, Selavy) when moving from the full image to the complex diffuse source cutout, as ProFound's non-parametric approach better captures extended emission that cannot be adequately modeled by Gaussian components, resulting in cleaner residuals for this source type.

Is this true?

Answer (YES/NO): YES